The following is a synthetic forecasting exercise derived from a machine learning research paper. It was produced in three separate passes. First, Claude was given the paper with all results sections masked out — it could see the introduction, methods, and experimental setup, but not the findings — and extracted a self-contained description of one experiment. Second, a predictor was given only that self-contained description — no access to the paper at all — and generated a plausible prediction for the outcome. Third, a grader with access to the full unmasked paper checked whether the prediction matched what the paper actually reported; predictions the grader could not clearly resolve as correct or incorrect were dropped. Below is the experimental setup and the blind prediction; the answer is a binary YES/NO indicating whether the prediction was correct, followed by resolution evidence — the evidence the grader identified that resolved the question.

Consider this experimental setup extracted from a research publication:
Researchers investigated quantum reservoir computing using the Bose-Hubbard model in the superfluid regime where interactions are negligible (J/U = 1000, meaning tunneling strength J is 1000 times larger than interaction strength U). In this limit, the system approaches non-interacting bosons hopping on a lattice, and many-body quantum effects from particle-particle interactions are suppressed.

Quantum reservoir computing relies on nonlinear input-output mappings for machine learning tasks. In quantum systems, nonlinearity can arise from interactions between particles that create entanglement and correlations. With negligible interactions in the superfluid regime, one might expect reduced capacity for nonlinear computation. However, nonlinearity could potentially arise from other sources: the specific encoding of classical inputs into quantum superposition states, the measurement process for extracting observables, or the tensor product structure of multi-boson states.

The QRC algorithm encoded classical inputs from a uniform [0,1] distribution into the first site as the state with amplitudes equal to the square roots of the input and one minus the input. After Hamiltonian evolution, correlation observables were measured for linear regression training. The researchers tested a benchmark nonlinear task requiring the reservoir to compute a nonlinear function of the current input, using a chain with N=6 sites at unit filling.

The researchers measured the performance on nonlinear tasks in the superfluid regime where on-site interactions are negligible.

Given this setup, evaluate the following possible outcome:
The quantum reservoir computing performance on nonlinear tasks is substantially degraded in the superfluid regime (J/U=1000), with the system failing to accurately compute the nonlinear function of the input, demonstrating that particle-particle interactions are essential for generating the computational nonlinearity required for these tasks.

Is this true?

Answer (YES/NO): NO